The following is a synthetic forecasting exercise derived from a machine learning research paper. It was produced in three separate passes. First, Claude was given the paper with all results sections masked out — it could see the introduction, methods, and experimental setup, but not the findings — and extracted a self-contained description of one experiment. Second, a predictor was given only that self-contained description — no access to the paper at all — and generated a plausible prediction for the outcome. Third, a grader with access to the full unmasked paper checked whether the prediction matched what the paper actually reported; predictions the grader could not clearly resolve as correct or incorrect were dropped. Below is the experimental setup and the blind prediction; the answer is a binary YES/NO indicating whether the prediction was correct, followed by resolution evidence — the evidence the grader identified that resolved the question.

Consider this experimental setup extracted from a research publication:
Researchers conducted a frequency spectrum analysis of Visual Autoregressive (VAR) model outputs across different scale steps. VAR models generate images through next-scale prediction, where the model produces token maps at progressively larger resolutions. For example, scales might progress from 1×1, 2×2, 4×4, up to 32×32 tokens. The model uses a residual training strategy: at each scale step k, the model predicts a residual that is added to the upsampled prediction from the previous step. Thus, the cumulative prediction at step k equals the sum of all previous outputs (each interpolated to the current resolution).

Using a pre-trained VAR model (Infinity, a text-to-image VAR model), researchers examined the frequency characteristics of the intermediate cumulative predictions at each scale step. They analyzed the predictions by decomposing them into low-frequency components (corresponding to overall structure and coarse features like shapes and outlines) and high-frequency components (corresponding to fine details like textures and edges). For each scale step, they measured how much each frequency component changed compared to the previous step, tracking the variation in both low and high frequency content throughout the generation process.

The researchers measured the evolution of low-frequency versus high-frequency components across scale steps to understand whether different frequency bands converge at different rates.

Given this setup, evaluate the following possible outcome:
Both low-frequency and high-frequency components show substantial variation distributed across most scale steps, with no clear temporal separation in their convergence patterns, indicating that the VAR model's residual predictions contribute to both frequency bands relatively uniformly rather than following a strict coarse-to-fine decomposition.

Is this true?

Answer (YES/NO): NO